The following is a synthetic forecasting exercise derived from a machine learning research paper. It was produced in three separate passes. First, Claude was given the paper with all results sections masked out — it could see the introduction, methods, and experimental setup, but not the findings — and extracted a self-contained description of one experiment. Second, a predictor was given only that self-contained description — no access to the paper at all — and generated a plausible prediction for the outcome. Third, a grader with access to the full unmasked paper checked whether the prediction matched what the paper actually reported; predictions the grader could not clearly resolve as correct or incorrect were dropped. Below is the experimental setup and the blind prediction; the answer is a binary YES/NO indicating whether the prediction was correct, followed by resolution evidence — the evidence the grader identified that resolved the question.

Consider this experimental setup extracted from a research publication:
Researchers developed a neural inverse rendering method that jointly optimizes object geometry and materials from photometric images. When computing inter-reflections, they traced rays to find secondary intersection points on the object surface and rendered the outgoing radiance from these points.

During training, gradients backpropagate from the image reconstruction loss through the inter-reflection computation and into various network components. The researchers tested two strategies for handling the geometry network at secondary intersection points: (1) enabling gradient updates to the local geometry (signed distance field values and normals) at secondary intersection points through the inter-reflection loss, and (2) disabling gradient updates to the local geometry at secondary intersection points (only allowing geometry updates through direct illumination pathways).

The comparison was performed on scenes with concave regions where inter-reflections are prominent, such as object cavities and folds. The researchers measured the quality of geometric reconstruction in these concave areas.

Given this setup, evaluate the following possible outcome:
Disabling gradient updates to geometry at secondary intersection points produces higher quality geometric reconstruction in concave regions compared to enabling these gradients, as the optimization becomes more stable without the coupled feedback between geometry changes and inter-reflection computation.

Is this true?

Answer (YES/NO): YES